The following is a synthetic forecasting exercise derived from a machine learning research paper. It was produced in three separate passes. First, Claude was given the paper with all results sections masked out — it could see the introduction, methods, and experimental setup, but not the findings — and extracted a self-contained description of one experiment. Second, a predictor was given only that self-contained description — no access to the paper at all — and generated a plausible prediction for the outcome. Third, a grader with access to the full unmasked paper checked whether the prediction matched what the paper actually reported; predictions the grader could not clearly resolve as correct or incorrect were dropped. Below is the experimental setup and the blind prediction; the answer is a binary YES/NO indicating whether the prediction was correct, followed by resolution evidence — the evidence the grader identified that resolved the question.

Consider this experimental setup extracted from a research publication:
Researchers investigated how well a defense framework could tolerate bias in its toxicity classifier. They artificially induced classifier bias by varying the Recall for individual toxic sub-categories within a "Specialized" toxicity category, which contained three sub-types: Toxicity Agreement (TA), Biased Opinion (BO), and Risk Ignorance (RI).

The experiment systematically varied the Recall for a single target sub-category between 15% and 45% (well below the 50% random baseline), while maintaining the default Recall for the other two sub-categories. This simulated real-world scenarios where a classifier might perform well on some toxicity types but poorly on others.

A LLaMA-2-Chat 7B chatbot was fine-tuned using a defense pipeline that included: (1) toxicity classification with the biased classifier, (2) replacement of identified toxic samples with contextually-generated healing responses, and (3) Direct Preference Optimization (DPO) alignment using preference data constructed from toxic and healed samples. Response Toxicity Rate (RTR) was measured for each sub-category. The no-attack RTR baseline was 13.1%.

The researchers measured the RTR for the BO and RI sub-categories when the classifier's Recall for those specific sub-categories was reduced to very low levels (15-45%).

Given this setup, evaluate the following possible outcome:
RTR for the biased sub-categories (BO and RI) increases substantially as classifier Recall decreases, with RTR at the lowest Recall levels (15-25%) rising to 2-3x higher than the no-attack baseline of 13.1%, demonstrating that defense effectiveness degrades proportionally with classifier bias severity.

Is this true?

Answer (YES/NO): NO